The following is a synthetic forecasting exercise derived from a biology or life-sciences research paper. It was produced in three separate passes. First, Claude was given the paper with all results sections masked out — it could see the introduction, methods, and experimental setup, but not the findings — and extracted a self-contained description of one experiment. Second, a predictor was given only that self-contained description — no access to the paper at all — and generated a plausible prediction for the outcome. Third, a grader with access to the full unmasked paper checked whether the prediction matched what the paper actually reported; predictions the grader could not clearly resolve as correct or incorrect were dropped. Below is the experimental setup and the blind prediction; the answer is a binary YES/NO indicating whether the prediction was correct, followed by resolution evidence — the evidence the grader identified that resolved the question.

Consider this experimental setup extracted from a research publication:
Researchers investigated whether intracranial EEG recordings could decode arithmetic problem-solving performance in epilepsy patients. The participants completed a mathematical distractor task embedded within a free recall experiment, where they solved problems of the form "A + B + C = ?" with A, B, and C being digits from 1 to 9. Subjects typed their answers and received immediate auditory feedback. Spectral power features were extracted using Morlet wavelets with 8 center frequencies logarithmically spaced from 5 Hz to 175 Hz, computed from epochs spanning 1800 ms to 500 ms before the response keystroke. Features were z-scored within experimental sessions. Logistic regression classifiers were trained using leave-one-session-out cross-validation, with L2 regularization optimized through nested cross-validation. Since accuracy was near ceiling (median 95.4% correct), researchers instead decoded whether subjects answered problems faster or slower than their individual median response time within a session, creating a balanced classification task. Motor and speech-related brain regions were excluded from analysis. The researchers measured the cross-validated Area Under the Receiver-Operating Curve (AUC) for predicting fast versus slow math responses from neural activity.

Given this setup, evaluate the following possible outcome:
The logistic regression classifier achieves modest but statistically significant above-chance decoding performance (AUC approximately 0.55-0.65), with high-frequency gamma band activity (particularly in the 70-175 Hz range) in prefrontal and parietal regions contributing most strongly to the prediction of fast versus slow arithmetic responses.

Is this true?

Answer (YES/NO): NO